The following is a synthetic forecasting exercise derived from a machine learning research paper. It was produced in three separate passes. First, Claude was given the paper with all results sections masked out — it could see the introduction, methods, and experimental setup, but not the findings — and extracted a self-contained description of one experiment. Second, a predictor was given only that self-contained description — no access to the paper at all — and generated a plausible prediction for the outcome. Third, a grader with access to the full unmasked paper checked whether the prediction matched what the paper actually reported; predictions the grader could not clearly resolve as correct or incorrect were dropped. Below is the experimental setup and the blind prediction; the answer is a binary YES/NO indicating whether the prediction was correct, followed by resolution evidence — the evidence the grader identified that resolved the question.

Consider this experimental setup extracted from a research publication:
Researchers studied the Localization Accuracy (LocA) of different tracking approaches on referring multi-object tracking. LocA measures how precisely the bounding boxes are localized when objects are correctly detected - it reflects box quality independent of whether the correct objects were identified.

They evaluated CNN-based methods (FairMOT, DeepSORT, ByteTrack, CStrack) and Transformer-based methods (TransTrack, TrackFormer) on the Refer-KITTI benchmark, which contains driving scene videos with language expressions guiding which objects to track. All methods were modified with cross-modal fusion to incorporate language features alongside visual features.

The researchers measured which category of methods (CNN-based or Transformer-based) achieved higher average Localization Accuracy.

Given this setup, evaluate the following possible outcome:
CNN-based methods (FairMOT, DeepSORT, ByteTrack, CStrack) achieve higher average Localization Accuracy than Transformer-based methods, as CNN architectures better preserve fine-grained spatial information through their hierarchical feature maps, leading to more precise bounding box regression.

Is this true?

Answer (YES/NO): NO